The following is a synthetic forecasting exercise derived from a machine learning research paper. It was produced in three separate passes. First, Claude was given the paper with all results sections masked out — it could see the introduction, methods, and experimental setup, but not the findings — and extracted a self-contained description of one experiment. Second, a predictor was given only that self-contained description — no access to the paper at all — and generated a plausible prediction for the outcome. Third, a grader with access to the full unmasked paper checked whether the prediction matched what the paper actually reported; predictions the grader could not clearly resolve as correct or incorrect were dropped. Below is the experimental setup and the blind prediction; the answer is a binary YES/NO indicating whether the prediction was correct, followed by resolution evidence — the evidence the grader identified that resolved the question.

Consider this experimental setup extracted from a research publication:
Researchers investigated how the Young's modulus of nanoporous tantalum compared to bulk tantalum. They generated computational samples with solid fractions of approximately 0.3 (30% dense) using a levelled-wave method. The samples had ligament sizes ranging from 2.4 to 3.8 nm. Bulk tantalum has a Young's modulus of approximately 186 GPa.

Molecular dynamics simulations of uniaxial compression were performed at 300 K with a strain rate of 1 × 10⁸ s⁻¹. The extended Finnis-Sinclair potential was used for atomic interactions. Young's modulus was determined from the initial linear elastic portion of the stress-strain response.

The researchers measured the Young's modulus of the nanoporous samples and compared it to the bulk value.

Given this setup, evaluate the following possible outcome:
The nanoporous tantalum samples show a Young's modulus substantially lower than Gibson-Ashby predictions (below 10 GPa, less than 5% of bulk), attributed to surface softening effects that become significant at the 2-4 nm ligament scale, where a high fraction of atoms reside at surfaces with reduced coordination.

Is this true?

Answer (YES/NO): YES